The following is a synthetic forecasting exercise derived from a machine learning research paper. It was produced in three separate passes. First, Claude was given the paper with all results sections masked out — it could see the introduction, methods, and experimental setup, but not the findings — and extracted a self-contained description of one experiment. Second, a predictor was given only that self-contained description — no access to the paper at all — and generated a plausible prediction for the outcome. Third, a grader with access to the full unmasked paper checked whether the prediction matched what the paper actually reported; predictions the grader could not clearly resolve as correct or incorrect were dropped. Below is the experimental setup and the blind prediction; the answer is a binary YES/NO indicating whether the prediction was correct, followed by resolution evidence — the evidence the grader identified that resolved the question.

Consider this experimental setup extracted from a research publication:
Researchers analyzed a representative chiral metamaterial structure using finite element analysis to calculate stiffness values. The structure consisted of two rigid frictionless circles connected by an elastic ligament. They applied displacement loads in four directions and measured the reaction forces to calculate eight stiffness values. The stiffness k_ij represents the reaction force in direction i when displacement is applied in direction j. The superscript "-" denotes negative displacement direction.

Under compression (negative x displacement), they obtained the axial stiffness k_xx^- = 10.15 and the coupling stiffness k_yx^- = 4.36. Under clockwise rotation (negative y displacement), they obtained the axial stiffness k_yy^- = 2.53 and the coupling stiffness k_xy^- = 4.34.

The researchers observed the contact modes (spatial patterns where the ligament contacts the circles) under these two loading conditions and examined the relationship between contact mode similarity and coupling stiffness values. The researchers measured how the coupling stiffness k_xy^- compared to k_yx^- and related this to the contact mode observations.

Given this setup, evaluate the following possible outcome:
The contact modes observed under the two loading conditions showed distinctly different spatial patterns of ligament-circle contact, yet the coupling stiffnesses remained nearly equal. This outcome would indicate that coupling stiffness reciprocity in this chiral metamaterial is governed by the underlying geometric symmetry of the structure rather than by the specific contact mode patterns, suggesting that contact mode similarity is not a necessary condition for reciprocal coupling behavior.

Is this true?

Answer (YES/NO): NO